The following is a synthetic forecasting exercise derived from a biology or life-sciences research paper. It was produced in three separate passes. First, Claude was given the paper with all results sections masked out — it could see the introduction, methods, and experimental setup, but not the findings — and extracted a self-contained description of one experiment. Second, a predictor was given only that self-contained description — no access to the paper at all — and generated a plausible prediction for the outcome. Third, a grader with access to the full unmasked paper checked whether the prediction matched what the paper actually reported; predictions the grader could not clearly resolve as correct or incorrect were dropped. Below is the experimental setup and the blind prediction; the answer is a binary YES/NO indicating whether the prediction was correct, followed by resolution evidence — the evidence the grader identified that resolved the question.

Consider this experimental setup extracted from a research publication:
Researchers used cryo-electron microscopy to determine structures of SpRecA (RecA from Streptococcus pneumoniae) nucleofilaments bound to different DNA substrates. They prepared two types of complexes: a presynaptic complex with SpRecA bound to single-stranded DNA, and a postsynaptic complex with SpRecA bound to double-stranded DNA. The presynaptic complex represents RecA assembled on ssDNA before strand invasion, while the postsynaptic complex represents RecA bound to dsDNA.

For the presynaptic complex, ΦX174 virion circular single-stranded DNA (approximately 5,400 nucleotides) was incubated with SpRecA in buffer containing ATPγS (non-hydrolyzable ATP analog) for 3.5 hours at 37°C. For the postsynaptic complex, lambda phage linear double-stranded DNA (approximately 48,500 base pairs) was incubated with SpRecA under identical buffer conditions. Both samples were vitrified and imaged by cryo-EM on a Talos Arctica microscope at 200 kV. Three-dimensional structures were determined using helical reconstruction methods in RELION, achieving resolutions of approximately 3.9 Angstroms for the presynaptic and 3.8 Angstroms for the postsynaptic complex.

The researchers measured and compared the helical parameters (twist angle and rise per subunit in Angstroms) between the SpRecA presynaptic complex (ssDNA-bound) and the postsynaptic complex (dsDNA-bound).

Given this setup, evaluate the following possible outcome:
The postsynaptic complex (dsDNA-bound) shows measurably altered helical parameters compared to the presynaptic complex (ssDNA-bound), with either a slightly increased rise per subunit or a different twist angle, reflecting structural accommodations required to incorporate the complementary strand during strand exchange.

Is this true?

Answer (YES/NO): NO